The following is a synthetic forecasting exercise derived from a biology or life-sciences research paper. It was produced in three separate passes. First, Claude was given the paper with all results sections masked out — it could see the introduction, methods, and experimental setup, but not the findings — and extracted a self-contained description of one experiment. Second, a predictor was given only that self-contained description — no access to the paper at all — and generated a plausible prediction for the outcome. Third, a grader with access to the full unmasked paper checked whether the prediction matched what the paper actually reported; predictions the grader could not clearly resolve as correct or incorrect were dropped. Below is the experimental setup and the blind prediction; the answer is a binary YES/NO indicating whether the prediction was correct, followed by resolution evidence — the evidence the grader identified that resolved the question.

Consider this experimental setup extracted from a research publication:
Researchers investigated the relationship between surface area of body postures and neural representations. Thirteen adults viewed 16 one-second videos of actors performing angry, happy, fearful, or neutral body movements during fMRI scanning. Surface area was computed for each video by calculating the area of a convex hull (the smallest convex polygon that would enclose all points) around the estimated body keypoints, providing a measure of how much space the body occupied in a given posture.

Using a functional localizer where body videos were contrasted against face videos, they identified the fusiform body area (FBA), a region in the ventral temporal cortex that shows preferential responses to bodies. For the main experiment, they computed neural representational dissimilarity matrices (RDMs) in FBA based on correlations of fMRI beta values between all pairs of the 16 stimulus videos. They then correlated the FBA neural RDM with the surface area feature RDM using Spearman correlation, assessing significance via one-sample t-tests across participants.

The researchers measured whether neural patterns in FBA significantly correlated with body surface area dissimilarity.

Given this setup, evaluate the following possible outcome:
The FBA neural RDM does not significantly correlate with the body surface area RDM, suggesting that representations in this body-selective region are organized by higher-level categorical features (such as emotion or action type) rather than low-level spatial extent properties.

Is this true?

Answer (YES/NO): YES